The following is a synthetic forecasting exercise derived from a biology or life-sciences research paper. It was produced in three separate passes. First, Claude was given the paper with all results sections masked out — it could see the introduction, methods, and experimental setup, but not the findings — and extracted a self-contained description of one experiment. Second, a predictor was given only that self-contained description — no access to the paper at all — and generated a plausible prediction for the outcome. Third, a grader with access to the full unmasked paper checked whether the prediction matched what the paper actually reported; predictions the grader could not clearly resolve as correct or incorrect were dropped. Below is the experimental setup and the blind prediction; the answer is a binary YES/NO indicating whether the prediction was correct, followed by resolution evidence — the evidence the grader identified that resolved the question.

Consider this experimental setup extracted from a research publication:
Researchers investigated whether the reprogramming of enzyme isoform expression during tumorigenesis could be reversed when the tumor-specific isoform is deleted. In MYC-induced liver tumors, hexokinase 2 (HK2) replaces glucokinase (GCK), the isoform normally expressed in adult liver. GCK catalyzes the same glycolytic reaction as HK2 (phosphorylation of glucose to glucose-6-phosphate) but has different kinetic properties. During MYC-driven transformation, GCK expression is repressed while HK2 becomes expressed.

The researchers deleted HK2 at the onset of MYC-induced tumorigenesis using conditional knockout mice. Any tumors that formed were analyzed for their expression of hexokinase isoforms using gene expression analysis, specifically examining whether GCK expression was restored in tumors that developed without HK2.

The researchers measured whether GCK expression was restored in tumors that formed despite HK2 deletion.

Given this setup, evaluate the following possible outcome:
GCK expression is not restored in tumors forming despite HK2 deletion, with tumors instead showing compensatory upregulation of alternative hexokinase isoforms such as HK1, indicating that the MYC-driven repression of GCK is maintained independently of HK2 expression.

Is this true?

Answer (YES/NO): NO